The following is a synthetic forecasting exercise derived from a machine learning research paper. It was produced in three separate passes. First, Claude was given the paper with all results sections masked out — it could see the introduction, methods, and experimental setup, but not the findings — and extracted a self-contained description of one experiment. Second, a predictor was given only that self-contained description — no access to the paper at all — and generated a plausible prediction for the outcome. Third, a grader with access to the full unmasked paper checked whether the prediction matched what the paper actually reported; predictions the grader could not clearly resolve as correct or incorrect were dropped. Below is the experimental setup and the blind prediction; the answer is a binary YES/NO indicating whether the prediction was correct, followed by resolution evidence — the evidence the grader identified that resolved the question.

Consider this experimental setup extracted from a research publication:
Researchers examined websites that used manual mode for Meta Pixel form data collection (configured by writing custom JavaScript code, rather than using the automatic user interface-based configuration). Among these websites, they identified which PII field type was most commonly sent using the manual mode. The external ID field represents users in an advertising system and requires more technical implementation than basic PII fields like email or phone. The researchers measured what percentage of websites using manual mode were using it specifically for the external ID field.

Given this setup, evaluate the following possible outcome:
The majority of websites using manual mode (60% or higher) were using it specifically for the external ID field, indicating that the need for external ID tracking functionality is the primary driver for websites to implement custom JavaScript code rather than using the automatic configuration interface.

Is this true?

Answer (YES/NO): YES